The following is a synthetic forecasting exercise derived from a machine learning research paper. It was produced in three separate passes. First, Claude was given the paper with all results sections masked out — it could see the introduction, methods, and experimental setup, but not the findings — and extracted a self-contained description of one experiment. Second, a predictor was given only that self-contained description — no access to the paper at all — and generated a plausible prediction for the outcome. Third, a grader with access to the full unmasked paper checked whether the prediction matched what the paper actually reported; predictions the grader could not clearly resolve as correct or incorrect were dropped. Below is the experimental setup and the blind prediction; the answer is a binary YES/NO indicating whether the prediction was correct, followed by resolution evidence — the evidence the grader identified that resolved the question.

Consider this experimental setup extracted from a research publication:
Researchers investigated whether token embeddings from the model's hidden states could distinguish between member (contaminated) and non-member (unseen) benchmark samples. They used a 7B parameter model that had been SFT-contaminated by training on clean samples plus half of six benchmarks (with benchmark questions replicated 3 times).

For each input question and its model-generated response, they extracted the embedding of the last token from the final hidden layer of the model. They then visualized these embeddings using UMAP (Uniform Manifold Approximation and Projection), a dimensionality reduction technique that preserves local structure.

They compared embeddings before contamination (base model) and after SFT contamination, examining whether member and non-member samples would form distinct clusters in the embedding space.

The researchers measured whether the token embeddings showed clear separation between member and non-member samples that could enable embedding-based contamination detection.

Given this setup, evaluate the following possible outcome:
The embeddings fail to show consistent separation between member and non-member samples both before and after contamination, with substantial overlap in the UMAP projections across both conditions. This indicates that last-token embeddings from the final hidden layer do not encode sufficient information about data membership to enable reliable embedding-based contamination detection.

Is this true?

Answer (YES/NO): YES